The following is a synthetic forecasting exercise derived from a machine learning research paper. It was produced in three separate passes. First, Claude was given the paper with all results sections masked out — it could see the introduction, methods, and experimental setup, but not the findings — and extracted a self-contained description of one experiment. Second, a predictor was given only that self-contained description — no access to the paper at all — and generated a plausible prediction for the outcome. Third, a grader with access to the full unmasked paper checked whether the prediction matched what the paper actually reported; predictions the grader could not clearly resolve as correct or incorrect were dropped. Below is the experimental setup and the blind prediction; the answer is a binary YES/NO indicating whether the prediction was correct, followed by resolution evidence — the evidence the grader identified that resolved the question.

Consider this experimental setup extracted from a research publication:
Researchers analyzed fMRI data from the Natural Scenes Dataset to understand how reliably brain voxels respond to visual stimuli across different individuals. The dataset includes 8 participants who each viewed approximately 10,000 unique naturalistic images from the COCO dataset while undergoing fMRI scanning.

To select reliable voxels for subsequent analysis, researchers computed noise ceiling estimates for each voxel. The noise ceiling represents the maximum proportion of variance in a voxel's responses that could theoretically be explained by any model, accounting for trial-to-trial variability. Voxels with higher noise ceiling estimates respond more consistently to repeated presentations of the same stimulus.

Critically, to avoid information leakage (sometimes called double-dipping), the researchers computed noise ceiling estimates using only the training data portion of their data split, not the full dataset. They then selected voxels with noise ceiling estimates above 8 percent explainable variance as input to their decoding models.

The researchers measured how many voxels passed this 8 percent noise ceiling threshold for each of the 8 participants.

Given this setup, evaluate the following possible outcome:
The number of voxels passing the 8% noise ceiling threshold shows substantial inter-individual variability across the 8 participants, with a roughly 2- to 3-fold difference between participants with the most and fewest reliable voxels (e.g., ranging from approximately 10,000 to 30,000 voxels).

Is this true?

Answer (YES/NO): YES